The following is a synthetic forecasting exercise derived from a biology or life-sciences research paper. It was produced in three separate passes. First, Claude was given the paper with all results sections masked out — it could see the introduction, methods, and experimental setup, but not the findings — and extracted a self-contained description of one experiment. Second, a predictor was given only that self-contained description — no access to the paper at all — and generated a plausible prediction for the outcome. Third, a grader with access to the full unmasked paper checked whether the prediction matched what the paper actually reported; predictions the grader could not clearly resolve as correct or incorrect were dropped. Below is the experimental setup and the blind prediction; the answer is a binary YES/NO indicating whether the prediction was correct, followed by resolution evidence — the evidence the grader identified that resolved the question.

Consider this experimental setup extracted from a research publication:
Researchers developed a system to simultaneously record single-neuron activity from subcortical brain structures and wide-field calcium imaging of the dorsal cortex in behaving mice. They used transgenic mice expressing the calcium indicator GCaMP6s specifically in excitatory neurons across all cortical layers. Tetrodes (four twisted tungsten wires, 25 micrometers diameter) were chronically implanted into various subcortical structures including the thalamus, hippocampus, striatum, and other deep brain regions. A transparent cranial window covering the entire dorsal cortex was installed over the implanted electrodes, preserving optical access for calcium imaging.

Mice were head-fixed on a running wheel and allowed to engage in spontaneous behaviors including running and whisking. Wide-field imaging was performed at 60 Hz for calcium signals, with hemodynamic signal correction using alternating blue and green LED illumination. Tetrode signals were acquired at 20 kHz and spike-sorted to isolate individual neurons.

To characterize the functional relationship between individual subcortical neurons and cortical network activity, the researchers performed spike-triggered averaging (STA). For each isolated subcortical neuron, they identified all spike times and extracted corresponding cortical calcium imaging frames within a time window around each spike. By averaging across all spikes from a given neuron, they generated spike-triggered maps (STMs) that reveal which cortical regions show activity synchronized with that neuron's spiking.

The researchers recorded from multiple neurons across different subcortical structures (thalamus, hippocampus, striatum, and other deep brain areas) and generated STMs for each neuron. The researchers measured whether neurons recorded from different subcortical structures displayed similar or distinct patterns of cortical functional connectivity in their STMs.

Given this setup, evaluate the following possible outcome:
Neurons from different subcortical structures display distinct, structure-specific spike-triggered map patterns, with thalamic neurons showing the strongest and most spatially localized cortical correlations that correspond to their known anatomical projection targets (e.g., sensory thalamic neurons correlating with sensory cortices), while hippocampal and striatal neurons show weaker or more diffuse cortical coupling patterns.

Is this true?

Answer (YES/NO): NO